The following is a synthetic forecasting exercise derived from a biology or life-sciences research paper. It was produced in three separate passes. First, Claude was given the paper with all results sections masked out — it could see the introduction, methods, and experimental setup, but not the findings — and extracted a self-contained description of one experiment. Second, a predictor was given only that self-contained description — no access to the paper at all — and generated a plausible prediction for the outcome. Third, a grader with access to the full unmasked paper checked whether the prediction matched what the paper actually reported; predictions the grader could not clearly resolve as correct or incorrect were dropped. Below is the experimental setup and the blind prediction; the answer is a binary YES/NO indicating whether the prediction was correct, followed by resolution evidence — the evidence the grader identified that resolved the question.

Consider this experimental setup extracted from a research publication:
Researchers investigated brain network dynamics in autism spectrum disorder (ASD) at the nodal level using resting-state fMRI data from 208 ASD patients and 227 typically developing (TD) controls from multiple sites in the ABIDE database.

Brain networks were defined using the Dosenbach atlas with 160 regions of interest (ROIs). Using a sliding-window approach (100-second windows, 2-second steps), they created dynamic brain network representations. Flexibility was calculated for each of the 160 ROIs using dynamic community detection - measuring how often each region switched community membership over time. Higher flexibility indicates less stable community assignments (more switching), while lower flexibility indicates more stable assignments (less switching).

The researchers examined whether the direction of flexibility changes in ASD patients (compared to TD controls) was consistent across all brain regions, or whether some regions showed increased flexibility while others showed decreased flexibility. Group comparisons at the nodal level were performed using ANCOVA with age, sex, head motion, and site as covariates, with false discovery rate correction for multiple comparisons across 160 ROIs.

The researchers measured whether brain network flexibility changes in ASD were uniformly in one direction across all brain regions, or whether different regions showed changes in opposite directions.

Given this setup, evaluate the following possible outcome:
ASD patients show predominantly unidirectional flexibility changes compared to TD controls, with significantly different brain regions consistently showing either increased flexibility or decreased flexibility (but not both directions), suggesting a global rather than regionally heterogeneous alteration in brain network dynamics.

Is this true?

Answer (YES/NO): NO